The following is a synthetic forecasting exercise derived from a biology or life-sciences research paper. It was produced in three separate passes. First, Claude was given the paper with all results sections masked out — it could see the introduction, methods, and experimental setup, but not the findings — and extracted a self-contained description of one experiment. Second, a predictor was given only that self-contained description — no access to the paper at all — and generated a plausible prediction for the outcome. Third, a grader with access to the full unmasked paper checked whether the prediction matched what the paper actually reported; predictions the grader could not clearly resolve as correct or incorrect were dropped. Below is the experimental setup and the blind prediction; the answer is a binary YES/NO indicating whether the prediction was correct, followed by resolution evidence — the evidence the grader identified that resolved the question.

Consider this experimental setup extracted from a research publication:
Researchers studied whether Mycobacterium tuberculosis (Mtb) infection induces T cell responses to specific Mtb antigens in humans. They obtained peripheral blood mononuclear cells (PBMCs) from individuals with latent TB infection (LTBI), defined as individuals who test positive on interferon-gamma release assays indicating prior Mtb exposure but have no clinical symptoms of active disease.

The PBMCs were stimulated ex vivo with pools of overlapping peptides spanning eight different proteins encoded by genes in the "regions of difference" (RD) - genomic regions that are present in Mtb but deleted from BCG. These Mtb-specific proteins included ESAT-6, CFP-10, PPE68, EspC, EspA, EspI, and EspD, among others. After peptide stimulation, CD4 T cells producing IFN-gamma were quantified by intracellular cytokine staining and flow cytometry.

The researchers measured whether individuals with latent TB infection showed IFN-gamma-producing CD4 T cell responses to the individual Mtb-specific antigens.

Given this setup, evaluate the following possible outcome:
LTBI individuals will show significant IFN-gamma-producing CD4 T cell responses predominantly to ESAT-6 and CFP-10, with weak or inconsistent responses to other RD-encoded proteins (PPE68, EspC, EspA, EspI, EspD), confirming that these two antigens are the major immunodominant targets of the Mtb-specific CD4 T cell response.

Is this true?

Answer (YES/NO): NO